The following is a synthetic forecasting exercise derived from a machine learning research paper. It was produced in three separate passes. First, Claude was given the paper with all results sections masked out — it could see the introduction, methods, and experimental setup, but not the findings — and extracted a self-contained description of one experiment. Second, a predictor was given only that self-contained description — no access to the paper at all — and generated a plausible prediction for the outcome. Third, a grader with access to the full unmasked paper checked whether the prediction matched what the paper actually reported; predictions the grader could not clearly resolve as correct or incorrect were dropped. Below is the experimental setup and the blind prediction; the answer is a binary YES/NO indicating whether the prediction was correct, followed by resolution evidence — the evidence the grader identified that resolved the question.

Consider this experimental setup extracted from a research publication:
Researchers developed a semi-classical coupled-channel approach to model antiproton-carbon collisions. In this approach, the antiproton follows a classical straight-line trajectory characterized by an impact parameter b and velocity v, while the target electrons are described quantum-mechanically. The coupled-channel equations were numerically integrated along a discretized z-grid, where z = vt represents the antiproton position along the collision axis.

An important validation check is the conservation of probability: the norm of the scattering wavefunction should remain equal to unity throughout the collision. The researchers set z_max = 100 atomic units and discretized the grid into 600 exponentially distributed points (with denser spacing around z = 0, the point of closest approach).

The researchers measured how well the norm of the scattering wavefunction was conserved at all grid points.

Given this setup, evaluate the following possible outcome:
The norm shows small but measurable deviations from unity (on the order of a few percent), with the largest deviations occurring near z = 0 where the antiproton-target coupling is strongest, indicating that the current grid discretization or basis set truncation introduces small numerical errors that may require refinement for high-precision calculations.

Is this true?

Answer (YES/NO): NO